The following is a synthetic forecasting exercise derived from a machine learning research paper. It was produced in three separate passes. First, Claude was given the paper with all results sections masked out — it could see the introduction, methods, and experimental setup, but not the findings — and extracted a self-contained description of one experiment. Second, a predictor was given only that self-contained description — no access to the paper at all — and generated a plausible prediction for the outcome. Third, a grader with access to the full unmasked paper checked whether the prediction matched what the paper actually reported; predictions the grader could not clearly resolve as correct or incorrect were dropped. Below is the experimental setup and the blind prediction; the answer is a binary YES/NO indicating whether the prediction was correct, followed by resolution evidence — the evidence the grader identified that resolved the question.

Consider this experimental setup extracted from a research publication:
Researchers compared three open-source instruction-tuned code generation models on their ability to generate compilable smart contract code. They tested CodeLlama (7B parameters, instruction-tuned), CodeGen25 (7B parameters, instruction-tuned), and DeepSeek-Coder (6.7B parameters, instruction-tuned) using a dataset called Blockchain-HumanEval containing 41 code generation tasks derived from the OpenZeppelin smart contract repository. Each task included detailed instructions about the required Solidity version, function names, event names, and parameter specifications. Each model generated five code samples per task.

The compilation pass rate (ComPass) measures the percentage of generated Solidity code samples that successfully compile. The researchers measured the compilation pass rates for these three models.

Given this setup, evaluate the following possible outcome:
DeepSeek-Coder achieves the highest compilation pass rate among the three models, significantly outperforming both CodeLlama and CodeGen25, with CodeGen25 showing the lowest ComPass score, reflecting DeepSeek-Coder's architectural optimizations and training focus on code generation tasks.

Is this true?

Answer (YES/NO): NO